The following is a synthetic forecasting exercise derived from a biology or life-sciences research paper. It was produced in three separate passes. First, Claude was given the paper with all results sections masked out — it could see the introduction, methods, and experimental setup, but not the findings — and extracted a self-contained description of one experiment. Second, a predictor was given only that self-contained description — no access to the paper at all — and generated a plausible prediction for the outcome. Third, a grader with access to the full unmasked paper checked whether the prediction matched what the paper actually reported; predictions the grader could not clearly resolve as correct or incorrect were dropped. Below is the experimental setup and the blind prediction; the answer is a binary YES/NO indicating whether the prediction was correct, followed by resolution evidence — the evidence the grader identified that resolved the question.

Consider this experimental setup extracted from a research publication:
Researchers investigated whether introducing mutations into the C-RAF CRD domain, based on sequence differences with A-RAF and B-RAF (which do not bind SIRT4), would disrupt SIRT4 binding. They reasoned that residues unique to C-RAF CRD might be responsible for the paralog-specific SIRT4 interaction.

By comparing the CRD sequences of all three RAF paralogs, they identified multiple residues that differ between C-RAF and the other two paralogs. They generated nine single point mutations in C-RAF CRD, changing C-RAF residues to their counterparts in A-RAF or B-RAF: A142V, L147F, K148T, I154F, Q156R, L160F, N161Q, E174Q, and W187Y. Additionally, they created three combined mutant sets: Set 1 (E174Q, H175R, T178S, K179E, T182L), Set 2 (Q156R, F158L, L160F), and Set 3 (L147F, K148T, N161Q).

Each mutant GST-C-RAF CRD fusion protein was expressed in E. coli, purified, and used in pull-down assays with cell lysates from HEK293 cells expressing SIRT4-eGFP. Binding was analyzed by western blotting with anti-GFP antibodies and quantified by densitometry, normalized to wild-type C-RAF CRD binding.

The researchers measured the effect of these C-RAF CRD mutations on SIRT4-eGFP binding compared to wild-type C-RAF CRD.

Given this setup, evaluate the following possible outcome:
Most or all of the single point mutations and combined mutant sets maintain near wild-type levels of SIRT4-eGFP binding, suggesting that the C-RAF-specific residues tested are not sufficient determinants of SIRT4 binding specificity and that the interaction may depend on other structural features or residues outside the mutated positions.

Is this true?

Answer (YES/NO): NO